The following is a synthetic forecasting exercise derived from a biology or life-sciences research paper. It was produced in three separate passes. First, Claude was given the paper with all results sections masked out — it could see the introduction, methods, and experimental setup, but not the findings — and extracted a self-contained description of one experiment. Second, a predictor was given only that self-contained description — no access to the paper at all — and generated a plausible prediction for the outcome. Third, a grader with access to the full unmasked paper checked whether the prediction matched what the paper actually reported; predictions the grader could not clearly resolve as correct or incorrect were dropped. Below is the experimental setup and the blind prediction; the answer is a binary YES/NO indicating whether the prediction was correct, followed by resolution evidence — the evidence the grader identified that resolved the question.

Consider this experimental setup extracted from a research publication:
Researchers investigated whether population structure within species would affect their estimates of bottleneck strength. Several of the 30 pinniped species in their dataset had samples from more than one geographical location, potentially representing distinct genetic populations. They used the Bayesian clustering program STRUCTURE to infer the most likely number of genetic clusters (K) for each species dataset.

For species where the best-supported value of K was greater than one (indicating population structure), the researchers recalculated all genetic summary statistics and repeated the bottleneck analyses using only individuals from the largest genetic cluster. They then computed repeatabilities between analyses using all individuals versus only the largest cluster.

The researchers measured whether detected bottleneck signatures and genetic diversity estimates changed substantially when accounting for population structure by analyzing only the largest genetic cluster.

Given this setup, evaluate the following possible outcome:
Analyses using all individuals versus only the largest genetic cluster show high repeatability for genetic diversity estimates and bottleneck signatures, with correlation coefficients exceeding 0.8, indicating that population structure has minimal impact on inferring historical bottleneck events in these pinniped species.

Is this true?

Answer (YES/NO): YES